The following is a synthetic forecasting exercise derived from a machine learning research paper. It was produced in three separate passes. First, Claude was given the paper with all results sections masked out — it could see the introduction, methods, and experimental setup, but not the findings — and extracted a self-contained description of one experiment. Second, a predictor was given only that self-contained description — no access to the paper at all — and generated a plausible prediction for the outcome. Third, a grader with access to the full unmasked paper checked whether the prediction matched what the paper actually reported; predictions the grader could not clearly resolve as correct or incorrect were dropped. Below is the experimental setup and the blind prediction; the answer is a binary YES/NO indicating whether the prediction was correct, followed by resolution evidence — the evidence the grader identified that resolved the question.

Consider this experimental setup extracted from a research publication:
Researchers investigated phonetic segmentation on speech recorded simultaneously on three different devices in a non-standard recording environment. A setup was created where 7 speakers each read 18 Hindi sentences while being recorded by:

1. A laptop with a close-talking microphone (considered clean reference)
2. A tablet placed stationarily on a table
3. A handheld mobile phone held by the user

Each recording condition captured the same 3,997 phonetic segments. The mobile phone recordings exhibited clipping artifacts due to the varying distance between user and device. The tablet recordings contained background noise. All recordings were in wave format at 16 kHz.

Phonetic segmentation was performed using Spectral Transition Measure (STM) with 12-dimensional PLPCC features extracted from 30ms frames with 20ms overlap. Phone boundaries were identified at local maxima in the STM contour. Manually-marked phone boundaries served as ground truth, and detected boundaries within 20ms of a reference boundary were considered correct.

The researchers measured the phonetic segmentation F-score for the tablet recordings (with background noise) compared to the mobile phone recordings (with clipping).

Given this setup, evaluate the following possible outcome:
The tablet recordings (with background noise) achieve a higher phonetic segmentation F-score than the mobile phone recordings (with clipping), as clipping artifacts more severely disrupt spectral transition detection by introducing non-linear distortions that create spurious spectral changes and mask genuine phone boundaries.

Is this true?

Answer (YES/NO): NO